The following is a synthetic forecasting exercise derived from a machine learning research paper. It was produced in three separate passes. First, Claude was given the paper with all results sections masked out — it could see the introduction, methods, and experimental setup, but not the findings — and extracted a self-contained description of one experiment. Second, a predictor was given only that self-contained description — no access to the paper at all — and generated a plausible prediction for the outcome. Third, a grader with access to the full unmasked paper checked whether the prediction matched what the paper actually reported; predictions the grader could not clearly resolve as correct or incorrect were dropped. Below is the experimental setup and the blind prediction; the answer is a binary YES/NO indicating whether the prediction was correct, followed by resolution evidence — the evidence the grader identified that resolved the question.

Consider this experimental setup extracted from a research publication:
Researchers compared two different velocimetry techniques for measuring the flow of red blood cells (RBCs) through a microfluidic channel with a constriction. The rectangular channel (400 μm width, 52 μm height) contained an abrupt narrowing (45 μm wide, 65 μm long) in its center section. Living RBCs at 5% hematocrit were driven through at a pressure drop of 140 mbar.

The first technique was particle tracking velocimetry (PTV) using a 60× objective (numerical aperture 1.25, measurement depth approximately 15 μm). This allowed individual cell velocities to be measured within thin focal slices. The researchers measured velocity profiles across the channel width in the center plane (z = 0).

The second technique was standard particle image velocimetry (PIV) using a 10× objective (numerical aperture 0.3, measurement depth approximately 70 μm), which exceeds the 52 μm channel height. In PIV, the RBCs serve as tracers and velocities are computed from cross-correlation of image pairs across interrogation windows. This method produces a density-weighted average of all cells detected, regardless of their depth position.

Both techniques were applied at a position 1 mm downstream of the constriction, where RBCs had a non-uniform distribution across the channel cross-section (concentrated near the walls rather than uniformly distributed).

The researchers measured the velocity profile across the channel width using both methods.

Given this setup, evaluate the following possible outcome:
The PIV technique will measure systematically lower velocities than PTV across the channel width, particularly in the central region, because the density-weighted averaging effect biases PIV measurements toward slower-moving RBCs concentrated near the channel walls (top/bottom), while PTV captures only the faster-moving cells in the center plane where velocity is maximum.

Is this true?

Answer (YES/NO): NO